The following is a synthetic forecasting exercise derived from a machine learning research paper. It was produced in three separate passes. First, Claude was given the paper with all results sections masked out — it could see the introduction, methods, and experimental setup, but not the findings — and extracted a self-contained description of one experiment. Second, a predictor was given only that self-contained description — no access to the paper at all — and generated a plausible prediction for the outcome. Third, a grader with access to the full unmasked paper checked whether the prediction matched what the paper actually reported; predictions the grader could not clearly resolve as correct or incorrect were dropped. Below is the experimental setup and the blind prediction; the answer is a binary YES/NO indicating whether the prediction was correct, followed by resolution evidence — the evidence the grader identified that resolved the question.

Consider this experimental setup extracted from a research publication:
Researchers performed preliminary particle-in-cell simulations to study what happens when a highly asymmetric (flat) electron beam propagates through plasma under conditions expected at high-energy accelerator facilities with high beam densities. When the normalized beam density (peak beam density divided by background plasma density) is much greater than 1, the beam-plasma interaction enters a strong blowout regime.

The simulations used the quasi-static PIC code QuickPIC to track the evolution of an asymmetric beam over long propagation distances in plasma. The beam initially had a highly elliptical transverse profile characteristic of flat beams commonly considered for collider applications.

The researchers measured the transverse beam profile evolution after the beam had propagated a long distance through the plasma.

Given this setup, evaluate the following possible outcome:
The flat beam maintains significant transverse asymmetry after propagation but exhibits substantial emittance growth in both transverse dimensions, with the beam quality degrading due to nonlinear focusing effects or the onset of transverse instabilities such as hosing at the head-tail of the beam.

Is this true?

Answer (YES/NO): NO